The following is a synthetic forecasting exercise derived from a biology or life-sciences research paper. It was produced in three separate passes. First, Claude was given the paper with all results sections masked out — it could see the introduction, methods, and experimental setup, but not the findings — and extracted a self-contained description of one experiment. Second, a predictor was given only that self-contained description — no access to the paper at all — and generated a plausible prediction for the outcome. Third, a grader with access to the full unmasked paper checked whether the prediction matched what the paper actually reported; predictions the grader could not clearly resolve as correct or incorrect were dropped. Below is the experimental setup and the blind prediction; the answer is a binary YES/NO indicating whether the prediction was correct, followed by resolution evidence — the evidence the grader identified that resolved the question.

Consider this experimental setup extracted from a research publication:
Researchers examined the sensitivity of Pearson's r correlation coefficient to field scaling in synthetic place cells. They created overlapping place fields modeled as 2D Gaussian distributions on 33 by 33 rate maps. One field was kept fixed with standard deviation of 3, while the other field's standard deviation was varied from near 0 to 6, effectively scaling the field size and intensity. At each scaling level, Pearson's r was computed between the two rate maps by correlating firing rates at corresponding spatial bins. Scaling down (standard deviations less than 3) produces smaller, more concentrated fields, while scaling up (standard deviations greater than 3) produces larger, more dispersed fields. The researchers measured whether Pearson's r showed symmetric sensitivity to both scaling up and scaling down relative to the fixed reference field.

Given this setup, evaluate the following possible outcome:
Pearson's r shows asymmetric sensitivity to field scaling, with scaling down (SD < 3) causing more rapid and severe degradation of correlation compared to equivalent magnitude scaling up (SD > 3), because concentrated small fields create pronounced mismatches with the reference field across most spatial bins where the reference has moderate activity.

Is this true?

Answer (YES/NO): YES